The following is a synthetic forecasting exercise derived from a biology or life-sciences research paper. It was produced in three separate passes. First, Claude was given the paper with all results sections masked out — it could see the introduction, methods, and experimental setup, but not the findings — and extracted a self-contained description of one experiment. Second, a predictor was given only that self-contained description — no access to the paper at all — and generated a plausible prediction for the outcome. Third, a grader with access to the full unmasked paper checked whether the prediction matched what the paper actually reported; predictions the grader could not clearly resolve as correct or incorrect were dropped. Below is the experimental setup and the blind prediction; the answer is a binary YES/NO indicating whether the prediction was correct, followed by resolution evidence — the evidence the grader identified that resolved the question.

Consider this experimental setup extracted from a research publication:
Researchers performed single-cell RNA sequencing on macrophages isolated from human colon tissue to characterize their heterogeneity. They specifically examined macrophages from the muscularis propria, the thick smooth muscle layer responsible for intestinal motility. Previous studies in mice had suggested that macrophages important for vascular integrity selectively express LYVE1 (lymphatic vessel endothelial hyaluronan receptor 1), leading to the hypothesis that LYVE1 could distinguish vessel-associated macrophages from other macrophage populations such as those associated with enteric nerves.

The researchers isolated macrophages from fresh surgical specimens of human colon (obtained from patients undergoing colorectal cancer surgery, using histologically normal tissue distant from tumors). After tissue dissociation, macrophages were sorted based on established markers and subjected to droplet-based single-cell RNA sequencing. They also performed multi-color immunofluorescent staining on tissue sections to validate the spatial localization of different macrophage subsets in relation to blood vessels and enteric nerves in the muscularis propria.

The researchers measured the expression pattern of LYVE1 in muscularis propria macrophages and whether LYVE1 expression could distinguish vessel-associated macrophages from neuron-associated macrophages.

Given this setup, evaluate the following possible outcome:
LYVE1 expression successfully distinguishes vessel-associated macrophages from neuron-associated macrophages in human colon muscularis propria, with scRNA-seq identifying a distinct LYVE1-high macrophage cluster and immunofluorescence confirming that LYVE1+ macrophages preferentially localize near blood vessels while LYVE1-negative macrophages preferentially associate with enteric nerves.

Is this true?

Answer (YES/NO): NO